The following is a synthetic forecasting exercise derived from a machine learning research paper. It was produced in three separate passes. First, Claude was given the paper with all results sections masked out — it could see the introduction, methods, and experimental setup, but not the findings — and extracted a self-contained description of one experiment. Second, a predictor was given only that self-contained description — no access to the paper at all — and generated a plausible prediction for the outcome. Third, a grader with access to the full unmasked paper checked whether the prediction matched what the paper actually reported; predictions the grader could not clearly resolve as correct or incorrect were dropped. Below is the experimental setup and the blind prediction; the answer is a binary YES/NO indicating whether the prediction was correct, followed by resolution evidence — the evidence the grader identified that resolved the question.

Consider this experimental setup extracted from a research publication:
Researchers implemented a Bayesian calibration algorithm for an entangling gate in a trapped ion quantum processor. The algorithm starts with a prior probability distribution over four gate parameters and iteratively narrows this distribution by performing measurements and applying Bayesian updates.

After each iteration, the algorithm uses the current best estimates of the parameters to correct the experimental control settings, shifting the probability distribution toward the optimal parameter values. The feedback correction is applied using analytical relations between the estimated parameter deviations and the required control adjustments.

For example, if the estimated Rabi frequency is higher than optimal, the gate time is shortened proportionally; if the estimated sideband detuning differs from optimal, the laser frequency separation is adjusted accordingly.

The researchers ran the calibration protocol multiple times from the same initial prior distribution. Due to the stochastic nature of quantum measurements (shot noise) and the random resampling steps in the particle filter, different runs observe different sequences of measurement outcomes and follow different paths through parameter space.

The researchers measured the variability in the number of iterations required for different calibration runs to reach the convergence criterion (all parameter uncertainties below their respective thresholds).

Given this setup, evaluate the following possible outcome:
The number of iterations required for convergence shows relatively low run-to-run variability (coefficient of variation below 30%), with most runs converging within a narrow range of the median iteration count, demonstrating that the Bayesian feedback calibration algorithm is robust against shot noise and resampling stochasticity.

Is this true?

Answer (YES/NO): NO